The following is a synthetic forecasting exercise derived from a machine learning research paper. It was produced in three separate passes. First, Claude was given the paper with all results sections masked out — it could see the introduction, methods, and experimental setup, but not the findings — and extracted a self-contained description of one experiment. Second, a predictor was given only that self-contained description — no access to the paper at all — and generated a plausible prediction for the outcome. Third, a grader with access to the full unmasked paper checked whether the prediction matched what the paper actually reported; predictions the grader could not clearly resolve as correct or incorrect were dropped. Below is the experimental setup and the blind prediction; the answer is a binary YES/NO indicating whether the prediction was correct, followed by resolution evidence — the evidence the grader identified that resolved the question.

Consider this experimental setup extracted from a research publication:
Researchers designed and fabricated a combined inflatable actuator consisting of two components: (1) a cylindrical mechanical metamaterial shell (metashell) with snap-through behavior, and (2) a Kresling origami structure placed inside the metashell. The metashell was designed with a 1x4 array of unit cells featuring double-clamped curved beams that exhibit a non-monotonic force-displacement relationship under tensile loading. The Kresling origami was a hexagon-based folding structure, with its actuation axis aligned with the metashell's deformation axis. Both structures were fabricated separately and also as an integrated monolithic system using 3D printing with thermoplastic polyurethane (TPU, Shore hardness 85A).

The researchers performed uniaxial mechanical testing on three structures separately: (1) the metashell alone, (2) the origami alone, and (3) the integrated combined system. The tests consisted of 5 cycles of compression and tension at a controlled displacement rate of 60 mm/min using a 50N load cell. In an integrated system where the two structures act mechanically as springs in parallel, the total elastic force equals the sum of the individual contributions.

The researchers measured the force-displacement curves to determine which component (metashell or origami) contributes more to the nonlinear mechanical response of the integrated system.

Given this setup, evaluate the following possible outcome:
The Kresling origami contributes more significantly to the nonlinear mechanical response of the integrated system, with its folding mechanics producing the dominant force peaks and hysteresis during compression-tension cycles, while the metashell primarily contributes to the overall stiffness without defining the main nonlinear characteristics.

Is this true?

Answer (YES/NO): NO